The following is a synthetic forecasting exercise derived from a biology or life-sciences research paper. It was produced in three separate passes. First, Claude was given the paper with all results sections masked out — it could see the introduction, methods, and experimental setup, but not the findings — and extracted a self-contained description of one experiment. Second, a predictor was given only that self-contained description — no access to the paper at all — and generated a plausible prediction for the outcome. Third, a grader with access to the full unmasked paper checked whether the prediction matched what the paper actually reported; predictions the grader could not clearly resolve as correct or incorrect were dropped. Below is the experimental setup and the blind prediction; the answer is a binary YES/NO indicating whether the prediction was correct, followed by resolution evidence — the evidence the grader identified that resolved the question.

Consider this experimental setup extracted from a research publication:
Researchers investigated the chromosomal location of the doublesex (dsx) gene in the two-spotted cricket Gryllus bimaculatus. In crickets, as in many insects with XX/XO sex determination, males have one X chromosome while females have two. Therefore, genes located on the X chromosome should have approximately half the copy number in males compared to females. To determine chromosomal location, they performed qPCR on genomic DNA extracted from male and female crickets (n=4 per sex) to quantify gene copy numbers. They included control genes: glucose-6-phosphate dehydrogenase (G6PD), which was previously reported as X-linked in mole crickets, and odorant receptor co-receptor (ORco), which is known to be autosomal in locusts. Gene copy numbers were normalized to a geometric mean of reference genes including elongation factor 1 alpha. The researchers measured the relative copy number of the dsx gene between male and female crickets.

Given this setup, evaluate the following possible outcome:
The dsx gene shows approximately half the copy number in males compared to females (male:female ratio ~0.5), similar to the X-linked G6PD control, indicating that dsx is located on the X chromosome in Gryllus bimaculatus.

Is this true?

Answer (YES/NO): YES